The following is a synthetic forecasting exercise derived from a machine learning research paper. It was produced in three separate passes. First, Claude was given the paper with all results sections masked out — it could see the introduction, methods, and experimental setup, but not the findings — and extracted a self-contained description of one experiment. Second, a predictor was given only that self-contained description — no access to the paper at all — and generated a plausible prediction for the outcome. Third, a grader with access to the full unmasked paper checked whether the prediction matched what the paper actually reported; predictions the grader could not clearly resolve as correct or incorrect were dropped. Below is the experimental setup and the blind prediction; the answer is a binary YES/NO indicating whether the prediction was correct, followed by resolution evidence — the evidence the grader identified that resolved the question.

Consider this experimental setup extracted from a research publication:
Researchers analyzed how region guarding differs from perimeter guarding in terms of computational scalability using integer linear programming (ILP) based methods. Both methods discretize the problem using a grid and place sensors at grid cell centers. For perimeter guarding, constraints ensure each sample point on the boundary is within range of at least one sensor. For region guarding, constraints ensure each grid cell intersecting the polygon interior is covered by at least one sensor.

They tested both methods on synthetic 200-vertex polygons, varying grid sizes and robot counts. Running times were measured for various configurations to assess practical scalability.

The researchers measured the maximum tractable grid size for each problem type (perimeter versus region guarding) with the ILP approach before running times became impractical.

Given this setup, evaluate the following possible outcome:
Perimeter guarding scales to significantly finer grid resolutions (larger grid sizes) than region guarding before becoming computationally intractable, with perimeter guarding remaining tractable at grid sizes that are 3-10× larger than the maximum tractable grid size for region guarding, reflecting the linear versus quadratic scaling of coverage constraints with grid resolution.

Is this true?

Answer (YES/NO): YES